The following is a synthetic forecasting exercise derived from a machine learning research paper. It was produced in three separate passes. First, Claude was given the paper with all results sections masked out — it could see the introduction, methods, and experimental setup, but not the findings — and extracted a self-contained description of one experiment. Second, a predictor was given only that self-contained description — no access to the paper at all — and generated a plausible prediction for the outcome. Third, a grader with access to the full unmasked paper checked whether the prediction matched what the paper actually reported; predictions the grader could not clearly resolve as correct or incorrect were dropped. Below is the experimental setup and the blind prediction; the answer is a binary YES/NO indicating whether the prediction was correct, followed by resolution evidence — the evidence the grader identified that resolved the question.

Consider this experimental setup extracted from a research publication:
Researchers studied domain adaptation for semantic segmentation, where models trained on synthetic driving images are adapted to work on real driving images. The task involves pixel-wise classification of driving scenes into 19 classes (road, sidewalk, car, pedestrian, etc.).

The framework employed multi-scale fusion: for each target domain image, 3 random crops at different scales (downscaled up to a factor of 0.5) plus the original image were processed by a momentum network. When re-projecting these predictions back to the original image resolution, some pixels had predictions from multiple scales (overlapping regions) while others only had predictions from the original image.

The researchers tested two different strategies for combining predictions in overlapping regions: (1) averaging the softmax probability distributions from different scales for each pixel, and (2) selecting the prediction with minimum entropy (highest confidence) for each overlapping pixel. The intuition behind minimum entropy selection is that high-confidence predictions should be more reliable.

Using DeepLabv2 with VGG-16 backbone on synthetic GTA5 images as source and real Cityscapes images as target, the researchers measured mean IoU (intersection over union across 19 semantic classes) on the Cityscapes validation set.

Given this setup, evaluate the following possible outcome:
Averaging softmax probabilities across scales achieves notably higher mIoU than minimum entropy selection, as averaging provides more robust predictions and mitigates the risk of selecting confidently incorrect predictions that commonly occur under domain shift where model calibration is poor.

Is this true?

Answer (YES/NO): YES